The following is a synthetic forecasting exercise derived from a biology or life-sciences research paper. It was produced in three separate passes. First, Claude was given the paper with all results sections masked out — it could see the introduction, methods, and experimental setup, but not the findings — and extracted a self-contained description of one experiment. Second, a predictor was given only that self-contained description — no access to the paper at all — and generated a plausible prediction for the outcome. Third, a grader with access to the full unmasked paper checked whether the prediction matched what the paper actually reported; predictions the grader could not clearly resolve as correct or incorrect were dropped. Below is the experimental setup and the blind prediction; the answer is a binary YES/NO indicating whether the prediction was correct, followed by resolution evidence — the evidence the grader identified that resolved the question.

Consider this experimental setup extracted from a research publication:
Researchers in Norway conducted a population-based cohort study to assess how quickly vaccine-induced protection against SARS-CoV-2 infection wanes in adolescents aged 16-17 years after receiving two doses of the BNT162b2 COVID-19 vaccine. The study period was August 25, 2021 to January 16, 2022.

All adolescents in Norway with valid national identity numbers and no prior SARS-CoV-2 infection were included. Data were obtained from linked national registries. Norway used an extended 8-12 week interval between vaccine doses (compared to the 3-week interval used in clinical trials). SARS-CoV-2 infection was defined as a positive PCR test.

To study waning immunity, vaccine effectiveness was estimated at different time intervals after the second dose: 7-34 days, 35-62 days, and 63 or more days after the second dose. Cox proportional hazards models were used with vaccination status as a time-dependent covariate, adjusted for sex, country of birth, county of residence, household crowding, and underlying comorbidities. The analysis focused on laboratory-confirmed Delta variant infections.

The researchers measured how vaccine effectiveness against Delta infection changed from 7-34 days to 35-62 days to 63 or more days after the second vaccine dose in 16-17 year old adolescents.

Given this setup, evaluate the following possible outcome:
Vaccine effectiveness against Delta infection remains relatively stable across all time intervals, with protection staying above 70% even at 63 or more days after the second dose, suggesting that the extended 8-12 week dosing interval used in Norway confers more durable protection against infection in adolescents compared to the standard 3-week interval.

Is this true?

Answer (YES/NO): NO